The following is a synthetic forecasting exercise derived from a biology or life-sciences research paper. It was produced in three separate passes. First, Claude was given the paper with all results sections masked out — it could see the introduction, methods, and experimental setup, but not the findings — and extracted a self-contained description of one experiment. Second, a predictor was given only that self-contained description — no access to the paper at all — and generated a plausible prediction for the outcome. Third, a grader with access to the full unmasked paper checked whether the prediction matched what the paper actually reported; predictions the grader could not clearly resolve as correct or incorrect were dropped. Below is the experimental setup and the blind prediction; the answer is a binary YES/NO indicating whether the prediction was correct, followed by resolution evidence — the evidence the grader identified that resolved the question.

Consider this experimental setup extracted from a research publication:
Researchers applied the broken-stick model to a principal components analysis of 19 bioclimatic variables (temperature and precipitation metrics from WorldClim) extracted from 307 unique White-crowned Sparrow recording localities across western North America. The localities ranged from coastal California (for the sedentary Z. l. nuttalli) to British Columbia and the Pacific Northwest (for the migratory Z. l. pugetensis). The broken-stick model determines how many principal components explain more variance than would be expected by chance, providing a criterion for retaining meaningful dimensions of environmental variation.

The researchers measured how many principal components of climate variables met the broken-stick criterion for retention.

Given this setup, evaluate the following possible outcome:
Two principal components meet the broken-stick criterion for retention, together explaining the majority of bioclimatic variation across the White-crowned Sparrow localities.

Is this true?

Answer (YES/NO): YES